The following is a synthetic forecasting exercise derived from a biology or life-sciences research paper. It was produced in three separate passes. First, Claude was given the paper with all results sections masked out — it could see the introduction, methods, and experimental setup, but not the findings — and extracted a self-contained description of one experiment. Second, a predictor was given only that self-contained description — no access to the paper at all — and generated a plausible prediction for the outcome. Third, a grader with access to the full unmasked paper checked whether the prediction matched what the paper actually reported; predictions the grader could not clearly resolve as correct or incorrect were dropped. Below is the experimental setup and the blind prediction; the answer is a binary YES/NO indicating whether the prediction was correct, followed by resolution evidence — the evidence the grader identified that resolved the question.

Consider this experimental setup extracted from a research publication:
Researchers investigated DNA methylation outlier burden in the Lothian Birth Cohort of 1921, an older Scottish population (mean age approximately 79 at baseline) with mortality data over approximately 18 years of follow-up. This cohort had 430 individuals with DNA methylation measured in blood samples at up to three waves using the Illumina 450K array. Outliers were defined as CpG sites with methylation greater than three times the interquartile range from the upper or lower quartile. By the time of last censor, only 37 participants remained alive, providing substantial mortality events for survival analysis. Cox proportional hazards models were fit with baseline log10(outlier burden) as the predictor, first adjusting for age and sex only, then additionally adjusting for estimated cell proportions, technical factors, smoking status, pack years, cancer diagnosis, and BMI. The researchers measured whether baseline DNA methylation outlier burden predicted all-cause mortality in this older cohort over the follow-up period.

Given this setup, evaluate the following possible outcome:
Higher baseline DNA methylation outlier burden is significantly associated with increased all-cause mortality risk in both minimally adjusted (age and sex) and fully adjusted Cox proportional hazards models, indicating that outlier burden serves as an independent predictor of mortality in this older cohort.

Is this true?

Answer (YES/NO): NO